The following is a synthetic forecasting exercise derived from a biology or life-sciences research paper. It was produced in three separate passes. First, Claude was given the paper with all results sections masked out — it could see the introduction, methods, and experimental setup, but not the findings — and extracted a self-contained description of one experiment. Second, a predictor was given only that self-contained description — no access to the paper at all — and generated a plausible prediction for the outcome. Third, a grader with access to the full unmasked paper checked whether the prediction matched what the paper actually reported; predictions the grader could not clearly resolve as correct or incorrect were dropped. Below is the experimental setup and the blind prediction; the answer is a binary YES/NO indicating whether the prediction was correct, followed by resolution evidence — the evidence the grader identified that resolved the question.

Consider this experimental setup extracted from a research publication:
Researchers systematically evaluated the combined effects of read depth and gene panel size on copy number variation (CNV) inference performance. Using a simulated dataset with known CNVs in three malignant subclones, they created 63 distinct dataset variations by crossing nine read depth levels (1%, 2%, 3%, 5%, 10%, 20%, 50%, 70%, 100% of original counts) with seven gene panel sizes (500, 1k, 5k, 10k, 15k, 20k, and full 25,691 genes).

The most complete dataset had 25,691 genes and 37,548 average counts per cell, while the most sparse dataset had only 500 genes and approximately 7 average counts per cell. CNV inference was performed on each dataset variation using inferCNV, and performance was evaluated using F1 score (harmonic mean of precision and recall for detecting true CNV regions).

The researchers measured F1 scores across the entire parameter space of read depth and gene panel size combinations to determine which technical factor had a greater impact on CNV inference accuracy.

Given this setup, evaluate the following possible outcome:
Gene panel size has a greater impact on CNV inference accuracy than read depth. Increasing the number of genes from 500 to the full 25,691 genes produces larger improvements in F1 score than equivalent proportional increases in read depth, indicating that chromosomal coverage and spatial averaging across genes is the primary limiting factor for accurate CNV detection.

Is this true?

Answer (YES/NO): NO